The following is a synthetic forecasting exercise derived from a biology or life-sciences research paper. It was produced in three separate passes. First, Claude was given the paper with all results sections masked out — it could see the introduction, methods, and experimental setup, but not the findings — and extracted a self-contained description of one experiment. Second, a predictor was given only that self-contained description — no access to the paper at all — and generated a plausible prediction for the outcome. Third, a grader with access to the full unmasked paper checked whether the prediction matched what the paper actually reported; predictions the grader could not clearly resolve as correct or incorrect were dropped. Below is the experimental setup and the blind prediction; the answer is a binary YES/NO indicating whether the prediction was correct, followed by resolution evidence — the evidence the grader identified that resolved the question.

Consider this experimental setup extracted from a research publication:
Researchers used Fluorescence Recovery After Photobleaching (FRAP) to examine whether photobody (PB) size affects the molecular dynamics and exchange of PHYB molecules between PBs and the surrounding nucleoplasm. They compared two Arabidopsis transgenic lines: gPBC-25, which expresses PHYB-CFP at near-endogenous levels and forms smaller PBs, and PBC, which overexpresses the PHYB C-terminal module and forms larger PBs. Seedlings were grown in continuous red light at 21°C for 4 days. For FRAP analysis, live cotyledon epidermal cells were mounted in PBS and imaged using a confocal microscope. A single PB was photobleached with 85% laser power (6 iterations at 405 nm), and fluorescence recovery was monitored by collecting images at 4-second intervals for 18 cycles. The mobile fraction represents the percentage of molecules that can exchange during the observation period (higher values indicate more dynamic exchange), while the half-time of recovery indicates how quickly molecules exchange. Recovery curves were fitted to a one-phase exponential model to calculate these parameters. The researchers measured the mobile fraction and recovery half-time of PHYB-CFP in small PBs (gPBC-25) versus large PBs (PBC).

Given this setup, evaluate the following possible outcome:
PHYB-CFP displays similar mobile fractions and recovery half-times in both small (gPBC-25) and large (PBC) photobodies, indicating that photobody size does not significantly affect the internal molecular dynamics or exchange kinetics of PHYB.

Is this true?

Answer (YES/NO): NO